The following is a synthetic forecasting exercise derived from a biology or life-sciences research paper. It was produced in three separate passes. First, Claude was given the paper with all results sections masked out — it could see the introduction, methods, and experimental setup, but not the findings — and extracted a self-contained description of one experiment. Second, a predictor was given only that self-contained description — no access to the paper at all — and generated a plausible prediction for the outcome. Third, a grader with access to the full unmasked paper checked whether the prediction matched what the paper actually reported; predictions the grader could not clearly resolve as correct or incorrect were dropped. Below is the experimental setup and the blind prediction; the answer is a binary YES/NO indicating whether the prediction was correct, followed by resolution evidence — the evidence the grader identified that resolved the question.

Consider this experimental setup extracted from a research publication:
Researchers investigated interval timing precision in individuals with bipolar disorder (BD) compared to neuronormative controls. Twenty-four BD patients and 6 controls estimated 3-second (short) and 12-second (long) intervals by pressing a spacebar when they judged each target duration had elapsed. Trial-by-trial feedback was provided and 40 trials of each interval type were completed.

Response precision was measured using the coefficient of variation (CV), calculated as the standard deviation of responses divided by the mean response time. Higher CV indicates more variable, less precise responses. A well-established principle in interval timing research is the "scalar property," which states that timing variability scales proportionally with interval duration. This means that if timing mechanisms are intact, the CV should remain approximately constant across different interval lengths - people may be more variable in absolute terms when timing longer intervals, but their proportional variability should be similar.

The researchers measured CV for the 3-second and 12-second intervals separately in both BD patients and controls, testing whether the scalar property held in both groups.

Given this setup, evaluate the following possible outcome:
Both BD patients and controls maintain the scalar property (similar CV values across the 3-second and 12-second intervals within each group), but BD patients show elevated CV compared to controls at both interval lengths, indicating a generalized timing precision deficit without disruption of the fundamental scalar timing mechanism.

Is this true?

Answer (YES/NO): NO